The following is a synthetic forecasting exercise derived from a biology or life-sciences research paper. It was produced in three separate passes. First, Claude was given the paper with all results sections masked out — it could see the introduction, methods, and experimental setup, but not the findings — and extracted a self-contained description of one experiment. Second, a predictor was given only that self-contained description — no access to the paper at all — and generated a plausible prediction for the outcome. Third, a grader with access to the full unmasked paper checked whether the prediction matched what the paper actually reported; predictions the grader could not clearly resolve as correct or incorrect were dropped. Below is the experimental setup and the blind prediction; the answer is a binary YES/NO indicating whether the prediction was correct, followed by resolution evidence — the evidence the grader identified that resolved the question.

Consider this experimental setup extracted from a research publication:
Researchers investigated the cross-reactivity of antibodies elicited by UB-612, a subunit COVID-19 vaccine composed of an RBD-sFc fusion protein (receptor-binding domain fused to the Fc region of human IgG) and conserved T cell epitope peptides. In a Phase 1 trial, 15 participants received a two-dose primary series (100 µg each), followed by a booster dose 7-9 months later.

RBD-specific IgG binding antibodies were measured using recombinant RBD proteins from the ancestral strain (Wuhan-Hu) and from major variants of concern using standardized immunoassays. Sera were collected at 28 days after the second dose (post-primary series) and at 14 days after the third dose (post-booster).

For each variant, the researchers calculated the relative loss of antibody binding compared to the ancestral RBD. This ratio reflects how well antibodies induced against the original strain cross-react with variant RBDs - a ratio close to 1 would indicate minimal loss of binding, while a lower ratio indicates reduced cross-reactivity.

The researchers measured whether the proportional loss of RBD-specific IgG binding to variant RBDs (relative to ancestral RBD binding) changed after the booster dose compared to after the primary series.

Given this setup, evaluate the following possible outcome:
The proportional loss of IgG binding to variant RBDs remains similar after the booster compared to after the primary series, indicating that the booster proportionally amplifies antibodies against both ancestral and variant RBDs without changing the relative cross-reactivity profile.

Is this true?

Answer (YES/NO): YES